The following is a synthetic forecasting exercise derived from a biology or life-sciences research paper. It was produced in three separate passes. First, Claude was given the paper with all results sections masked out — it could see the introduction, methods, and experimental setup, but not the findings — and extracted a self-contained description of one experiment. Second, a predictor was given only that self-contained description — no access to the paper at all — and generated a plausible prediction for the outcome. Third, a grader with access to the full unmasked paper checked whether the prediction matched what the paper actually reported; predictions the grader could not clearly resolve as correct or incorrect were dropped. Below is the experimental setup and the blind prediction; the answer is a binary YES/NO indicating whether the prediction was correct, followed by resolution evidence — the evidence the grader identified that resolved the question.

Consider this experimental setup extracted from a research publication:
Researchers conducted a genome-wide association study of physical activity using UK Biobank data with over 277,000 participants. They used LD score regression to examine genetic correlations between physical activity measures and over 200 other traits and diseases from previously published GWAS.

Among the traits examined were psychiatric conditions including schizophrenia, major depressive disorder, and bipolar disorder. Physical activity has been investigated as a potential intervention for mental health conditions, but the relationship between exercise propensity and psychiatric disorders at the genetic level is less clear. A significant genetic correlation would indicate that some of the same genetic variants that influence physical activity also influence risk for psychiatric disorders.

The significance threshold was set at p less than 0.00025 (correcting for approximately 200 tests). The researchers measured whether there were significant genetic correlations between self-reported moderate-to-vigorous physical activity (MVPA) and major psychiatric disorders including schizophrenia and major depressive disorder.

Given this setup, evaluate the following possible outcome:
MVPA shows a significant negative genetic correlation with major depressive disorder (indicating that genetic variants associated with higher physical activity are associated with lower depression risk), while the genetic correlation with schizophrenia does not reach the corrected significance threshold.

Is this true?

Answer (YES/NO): NO